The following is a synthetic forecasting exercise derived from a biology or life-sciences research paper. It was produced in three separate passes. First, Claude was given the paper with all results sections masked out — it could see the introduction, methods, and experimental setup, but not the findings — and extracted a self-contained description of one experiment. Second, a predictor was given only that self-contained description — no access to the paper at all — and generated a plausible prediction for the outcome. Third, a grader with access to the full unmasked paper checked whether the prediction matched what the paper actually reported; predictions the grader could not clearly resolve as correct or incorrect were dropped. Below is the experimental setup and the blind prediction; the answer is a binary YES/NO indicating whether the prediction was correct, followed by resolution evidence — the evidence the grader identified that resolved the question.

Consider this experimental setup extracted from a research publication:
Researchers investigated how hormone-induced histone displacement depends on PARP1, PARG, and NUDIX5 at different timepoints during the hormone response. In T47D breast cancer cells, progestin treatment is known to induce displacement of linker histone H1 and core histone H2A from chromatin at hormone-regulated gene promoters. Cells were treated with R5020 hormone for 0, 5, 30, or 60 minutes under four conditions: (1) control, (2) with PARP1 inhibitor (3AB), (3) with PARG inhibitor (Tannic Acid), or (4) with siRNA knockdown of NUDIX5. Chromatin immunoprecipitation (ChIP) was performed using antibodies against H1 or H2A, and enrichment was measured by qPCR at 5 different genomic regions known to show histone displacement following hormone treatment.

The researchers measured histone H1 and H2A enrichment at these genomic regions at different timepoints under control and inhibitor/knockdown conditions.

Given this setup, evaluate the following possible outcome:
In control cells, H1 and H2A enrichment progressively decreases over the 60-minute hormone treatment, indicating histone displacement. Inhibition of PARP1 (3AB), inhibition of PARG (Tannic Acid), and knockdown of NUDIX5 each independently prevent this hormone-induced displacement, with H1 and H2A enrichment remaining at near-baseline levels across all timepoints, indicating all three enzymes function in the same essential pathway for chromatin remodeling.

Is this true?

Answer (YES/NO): NO